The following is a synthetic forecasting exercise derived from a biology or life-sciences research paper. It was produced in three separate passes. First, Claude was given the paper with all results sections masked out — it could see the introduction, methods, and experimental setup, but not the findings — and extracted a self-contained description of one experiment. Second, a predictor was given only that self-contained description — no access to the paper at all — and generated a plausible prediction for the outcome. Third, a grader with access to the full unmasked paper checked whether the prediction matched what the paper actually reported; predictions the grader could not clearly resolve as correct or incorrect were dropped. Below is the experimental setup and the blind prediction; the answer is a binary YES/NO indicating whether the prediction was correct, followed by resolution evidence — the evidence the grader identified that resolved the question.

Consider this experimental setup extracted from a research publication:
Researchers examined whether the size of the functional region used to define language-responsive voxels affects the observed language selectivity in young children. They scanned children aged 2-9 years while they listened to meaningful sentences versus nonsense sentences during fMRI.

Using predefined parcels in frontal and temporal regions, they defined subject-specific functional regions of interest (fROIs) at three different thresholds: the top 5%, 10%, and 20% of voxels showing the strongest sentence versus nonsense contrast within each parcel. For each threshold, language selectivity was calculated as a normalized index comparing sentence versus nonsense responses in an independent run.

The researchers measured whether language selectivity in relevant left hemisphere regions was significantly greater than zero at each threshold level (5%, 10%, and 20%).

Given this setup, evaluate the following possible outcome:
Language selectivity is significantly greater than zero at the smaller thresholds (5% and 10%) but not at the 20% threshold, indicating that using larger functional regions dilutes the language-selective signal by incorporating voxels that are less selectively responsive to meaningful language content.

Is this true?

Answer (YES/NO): NO